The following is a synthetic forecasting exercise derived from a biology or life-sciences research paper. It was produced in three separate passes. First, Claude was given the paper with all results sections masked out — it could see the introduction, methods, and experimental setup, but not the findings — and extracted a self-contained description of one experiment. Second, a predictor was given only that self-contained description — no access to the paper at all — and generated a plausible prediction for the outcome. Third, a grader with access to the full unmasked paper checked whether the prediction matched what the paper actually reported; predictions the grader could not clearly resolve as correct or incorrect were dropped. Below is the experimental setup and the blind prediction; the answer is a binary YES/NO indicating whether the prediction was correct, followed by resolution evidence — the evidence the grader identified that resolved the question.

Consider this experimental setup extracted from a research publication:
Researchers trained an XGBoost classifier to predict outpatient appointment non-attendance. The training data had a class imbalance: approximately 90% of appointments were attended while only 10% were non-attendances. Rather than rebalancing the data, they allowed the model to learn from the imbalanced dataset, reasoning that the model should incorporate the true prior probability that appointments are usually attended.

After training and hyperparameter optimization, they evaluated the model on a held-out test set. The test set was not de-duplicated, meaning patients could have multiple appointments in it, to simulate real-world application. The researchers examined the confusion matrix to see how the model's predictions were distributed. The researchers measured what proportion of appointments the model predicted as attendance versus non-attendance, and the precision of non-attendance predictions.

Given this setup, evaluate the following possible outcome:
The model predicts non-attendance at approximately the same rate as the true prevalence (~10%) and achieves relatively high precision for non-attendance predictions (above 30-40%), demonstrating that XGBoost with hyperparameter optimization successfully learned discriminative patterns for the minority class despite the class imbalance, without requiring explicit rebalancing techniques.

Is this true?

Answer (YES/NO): NO